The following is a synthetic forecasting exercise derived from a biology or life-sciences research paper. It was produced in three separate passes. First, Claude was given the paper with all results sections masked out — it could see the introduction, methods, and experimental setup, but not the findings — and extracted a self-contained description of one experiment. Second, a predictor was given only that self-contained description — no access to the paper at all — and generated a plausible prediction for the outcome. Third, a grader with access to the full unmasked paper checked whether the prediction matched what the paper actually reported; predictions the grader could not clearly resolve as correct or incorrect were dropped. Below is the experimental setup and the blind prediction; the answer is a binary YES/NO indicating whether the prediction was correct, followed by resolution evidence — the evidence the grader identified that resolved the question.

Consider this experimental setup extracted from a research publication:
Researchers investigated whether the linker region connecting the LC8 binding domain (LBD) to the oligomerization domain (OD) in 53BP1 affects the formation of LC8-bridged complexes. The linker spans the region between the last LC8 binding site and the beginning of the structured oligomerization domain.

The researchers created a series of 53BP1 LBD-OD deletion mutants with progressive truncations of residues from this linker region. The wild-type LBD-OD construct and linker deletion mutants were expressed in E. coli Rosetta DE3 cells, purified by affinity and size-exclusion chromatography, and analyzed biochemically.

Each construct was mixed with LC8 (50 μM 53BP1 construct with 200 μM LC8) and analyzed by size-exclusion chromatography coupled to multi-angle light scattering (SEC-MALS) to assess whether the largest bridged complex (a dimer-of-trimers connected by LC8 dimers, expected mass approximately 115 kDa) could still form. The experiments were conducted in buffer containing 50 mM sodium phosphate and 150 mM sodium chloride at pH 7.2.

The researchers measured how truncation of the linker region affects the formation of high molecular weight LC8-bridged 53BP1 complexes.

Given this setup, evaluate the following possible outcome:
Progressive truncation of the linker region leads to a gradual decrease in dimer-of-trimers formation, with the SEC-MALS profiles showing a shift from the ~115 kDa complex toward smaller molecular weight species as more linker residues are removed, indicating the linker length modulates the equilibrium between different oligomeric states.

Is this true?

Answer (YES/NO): NO